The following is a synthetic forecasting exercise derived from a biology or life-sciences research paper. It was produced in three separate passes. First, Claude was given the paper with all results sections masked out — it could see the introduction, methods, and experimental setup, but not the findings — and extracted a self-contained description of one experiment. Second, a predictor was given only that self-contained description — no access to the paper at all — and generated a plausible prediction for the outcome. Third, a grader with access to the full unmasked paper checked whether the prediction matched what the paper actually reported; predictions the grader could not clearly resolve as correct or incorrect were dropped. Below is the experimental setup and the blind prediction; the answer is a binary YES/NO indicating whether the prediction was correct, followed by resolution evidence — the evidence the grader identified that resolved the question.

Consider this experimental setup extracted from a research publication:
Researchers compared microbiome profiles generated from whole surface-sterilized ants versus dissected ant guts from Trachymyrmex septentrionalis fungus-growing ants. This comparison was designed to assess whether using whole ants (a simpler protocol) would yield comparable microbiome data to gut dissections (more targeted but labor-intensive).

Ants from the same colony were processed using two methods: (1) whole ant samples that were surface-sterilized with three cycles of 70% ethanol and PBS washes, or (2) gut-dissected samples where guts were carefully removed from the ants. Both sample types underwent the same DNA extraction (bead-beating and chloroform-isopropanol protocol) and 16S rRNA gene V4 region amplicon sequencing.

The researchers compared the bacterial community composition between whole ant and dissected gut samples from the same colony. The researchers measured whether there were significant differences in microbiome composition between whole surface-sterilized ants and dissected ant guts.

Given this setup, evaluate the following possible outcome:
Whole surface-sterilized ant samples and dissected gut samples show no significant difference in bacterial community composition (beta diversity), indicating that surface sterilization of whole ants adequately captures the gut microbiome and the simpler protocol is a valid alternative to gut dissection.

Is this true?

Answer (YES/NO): YES